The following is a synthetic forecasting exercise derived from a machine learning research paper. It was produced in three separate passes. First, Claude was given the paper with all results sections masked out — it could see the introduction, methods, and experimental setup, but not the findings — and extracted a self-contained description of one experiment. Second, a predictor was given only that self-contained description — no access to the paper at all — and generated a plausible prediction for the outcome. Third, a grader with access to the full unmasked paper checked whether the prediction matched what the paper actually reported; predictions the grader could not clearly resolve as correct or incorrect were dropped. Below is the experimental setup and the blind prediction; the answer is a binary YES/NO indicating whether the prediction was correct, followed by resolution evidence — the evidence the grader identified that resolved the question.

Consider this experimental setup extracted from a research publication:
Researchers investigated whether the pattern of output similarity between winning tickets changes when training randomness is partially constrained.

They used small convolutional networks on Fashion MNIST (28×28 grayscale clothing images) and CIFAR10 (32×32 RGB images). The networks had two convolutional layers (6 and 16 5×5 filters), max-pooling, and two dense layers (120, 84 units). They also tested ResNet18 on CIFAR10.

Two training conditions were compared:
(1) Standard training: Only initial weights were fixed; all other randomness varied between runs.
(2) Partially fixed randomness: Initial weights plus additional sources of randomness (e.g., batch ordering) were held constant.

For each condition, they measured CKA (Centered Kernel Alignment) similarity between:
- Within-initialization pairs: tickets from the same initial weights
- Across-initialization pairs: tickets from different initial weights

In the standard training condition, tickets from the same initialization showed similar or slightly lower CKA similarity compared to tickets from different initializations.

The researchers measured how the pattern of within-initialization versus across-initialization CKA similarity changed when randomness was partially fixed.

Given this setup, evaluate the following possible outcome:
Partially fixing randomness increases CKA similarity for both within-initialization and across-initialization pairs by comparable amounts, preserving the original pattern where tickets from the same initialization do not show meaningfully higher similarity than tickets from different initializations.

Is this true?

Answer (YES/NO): NO